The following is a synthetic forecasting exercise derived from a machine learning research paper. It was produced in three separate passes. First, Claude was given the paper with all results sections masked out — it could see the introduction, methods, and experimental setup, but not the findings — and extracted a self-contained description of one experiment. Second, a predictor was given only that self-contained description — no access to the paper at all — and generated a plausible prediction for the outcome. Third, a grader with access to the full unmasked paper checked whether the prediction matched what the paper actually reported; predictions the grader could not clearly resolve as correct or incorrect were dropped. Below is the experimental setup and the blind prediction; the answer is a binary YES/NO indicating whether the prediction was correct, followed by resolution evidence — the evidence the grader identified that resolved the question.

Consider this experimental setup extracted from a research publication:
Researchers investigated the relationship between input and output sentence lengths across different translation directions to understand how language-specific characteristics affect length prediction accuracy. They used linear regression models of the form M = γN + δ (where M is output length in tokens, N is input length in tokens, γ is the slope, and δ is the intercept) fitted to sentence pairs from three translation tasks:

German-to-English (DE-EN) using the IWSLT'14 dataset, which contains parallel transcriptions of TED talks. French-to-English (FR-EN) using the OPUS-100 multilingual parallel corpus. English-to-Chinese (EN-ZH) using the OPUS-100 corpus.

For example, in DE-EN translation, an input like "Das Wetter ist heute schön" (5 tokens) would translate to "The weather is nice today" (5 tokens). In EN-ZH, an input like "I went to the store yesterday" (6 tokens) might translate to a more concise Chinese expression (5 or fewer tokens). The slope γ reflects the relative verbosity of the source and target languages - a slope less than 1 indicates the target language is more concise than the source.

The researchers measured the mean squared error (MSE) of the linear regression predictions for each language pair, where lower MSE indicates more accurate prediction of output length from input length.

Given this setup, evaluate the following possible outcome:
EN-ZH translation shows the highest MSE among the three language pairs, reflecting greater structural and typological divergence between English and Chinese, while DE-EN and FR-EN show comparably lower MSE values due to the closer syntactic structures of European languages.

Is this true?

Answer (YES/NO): NO